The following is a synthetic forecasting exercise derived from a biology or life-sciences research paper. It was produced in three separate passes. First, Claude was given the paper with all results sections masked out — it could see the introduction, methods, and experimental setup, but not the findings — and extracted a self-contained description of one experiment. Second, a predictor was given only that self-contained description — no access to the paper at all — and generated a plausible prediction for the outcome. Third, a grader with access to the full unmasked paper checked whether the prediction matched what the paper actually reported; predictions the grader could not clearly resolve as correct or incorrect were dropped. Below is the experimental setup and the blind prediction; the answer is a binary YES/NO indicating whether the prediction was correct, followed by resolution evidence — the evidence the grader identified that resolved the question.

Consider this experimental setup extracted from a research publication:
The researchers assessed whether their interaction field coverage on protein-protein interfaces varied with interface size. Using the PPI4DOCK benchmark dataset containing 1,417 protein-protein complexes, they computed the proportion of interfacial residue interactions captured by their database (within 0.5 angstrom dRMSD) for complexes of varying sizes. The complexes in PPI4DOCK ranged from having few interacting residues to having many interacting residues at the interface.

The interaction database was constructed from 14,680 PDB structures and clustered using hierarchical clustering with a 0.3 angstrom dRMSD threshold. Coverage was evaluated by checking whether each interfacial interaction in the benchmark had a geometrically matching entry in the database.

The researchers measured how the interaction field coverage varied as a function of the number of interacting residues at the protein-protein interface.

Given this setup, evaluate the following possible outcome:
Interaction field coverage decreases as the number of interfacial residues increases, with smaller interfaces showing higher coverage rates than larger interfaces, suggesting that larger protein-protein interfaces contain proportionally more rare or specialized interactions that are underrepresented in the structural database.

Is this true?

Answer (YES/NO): NO